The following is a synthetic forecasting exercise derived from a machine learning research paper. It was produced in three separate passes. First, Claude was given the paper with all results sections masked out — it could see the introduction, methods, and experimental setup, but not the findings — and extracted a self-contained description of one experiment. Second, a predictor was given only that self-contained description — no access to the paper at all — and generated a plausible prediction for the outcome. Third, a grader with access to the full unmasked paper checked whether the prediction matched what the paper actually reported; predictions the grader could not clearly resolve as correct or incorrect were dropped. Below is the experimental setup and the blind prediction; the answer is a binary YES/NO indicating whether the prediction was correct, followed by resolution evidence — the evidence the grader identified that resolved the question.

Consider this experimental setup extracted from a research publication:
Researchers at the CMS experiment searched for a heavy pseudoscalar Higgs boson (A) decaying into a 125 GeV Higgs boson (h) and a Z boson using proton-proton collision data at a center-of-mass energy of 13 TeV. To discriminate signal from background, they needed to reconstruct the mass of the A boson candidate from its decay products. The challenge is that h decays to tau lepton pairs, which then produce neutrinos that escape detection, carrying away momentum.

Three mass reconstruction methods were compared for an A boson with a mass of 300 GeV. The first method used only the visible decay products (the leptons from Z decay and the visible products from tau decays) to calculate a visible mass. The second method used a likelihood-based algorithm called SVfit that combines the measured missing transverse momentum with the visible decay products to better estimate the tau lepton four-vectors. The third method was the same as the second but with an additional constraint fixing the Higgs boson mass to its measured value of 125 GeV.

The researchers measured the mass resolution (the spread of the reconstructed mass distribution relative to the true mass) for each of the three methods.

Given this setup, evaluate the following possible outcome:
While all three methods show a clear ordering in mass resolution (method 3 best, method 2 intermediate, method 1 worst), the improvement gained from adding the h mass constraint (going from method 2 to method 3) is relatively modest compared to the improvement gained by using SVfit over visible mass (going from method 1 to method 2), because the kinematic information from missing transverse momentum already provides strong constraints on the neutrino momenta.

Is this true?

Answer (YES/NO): NO